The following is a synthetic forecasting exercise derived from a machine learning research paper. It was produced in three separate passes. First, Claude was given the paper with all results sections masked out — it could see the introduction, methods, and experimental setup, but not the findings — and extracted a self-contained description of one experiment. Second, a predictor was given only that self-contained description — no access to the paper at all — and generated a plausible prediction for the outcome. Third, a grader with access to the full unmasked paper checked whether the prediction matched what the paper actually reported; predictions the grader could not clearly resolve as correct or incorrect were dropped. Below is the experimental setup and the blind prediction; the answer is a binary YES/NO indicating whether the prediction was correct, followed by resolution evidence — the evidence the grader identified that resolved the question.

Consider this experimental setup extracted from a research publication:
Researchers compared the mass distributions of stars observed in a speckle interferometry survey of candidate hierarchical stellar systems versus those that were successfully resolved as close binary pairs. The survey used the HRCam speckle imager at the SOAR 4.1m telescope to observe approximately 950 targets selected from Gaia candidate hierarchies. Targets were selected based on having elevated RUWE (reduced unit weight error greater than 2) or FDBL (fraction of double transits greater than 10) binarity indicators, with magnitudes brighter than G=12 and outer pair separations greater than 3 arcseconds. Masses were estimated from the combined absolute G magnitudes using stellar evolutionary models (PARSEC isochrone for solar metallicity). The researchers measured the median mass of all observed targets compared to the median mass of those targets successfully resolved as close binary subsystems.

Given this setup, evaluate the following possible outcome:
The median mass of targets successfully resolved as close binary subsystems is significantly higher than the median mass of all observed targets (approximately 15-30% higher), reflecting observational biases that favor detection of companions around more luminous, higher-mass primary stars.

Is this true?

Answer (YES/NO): NO